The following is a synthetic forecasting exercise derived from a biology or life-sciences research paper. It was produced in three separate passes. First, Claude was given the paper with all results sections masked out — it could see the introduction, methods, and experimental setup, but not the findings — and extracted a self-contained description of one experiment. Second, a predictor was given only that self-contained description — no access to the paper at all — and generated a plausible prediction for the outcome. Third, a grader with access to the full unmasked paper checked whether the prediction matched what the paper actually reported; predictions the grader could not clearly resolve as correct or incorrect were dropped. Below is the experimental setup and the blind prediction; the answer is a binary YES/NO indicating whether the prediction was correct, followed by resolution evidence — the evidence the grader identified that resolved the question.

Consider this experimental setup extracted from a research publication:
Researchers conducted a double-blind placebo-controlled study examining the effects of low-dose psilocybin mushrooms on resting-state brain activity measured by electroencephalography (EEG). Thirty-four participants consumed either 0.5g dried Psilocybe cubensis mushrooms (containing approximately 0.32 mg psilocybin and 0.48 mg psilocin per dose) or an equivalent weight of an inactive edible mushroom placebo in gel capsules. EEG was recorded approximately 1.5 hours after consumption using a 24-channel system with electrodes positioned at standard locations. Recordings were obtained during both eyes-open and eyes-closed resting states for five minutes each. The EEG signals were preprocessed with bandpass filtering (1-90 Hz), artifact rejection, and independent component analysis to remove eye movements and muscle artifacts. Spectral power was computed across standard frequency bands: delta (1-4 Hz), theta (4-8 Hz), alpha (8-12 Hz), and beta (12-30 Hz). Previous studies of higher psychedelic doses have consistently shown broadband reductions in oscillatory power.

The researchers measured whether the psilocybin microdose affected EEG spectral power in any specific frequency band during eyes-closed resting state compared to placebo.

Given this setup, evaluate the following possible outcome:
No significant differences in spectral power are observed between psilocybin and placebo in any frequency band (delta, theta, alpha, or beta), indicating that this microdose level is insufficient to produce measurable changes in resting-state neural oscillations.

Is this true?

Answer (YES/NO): NO